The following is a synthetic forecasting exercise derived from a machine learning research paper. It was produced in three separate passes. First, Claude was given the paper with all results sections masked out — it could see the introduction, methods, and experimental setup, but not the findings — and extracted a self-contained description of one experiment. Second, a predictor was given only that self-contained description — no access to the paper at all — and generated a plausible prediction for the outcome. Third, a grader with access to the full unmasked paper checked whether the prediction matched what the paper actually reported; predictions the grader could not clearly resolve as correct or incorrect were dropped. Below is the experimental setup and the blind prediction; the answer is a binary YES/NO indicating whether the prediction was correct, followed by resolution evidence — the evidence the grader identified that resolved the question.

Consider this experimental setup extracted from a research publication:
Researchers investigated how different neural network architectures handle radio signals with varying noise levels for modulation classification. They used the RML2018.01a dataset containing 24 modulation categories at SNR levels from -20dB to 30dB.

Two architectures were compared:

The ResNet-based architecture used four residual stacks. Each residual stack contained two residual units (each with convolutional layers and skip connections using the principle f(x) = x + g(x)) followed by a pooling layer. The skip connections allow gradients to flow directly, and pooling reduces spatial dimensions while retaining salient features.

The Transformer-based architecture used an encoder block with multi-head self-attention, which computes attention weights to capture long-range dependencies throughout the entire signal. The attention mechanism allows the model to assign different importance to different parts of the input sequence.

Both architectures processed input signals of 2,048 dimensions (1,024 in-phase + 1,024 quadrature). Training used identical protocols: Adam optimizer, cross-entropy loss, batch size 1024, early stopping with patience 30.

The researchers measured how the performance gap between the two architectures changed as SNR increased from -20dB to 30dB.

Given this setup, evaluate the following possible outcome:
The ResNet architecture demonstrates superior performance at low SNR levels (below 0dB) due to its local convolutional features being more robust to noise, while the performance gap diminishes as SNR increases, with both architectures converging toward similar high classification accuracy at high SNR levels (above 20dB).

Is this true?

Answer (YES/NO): NO